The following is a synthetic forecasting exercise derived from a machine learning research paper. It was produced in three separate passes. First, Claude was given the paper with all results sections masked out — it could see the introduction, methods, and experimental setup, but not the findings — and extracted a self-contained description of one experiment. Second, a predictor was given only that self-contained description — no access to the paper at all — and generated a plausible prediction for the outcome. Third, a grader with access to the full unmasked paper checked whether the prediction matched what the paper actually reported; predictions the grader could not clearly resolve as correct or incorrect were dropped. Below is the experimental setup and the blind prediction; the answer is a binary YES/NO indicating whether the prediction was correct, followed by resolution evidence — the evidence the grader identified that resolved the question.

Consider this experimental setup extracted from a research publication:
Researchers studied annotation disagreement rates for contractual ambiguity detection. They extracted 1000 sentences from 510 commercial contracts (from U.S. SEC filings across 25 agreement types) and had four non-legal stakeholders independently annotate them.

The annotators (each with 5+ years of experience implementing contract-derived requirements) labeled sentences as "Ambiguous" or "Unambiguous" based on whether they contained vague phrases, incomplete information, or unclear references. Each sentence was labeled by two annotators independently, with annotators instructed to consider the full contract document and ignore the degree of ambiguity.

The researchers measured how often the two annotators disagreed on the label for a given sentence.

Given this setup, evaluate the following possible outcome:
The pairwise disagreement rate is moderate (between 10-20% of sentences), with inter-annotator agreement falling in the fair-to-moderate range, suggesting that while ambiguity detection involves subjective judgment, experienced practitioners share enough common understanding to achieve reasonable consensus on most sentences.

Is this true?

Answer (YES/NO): NO